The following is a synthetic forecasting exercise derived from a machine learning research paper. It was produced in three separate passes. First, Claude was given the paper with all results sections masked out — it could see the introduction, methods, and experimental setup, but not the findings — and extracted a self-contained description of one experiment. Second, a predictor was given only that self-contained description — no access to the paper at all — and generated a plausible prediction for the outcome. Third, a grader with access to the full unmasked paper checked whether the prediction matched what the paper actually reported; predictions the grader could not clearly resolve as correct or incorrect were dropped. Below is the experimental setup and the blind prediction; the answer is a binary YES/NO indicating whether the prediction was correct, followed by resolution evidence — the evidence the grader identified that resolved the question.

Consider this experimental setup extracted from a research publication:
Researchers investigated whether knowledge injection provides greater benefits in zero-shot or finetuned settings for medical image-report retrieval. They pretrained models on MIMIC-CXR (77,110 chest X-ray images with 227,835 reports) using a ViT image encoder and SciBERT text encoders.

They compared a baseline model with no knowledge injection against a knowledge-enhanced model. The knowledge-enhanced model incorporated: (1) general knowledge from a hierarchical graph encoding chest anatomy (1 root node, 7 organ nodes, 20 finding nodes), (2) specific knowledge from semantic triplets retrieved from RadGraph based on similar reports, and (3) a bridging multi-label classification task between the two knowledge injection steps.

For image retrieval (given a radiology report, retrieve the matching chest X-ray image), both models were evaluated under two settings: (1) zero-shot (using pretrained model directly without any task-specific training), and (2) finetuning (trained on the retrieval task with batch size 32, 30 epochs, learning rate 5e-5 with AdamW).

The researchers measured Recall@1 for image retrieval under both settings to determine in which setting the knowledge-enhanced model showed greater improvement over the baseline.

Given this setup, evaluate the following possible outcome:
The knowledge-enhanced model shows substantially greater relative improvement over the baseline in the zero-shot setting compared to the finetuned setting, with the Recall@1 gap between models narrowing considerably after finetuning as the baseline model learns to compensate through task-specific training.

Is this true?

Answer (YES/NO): YES